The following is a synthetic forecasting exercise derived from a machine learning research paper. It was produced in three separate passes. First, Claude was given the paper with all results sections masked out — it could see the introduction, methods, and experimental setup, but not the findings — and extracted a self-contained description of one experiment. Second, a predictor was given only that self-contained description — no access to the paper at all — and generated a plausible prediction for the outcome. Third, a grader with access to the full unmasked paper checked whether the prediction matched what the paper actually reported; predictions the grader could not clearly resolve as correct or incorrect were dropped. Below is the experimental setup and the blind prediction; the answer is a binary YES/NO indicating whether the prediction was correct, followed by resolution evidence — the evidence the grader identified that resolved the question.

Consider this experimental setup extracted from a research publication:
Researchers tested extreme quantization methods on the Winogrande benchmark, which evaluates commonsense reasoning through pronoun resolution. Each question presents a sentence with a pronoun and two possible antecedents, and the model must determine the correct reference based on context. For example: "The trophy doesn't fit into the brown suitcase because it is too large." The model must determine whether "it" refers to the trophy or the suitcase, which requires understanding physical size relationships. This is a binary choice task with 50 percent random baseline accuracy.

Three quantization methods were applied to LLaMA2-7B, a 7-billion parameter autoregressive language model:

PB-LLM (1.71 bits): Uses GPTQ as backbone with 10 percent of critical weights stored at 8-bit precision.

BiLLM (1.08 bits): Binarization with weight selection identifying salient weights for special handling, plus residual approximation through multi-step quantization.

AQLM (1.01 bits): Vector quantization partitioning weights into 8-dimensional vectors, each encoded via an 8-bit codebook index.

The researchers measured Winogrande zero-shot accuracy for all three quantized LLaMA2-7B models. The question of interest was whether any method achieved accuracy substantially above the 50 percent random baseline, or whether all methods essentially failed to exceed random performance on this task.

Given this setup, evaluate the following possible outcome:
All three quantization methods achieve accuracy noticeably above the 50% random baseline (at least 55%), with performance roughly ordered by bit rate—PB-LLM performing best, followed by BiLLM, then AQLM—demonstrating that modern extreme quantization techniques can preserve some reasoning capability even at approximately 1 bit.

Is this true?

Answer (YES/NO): NO